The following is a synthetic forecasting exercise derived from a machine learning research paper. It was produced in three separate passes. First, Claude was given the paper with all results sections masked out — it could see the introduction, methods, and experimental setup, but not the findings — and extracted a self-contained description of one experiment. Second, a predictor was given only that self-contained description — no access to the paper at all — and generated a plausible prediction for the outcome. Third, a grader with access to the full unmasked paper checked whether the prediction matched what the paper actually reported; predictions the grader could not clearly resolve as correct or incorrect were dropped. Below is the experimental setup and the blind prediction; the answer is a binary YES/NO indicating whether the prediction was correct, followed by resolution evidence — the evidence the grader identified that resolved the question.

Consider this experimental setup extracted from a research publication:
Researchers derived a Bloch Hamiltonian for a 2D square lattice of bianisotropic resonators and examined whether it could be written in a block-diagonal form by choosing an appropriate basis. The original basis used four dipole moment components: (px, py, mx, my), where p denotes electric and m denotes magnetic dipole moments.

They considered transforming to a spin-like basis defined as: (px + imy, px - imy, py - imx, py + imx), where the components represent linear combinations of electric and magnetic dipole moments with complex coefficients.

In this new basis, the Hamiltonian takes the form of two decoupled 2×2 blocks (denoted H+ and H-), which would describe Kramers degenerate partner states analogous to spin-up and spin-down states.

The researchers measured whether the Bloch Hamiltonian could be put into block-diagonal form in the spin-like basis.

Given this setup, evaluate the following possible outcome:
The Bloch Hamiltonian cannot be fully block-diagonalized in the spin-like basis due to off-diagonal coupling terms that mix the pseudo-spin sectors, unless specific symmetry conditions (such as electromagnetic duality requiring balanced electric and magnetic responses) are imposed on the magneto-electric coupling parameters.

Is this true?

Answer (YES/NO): NO